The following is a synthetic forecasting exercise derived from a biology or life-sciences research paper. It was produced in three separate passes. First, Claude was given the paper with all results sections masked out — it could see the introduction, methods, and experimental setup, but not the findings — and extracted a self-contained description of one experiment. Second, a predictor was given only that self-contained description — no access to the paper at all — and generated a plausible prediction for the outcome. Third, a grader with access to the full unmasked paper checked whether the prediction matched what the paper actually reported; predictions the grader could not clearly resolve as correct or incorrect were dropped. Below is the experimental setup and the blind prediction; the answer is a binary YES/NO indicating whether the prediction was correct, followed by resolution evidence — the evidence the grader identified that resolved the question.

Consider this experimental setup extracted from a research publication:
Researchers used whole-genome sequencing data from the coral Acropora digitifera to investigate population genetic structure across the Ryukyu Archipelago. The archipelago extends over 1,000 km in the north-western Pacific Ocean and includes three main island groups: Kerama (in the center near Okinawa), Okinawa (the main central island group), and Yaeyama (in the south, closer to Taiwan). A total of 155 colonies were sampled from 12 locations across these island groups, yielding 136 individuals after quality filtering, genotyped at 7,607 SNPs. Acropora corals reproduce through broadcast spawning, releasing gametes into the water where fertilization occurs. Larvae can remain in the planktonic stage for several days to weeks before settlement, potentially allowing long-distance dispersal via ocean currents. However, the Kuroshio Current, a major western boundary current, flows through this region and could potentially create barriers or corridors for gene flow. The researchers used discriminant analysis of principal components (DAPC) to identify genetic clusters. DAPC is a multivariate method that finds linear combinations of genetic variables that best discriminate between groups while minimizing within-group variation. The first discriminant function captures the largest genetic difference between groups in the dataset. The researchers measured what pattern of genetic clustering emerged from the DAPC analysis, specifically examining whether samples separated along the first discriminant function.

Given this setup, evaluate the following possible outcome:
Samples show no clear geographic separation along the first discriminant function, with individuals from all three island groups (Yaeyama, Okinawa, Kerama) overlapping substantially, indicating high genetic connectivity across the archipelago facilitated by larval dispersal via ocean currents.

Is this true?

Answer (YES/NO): NO